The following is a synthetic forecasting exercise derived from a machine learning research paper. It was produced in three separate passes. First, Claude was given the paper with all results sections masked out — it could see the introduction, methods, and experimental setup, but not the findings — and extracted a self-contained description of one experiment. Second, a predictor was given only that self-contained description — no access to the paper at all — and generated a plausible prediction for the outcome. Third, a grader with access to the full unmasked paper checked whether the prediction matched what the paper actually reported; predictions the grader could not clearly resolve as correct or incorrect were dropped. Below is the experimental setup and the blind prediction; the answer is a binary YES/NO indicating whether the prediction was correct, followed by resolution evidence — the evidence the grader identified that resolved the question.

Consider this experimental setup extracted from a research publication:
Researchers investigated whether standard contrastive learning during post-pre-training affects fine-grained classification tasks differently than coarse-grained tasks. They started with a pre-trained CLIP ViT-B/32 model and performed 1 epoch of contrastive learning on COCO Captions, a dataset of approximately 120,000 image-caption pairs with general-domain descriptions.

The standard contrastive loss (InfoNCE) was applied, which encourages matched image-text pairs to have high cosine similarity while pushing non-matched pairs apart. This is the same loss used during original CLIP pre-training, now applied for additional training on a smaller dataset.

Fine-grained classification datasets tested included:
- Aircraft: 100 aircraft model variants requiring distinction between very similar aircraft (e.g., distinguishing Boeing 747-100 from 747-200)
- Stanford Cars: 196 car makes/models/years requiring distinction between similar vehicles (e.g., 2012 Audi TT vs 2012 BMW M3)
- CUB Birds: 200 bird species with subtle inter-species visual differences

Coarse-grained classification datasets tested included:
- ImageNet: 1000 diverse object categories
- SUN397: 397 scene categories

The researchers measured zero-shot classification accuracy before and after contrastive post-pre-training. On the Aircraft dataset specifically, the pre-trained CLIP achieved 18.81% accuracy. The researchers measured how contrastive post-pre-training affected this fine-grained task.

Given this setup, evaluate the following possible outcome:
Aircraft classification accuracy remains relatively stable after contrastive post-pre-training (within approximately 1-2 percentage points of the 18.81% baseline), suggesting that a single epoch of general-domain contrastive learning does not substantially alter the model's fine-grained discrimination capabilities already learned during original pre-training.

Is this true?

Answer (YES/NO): NO